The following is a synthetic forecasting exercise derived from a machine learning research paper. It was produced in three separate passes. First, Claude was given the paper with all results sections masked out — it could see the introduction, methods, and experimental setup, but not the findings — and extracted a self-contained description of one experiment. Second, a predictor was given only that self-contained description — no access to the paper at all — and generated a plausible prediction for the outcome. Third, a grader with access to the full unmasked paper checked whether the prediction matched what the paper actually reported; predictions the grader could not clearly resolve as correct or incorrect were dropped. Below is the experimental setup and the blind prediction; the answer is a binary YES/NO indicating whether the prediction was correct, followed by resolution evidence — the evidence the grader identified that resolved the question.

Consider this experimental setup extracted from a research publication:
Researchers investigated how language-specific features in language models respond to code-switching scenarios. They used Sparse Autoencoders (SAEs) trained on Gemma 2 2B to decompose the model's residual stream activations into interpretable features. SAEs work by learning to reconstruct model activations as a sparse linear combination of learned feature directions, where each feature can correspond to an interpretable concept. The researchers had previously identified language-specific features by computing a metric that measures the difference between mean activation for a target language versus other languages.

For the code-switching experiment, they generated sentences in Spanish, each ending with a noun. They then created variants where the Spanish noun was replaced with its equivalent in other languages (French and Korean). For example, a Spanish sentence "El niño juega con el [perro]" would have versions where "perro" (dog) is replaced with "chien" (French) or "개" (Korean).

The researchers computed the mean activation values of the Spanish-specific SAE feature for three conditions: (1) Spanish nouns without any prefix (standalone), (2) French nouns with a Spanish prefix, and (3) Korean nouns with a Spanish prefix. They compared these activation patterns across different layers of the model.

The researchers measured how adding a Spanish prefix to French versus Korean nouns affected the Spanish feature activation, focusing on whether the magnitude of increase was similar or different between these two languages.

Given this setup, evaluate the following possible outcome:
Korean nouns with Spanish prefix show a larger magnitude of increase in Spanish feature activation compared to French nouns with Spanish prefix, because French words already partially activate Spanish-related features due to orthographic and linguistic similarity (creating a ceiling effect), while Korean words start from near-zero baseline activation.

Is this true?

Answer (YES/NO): NO